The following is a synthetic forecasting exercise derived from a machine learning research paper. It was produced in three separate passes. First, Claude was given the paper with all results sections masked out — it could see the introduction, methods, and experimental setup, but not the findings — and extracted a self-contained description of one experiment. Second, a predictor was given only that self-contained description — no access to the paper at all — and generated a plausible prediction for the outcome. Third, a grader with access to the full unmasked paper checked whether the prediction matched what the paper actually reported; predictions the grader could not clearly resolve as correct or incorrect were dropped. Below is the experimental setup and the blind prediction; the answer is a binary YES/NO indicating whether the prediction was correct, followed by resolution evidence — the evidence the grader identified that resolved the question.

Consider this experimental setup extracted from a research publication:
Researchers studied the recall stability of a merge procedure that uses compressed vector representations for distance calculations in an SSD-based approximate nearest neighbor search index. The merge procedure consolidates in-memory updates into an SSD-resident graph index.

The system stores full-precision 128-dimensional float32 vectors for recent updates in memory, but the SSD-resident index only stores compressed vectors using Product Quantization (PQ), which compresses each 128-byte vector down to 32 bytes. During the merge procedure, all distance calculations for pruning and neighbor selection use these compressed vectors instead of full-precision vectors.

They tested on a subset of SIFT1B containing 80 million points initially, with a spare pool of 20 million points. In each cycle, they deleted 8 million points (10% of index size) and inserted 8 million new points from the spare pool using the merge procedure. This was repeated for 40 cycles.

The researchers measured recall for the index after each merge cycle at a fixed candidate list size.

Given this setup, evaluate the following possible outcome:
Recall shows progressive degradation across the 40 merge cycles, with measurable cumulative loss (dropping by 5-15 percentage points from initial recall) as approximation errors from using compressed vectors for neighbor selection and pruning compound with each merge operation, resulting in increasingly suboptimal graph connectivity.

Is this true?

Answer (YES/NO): NO